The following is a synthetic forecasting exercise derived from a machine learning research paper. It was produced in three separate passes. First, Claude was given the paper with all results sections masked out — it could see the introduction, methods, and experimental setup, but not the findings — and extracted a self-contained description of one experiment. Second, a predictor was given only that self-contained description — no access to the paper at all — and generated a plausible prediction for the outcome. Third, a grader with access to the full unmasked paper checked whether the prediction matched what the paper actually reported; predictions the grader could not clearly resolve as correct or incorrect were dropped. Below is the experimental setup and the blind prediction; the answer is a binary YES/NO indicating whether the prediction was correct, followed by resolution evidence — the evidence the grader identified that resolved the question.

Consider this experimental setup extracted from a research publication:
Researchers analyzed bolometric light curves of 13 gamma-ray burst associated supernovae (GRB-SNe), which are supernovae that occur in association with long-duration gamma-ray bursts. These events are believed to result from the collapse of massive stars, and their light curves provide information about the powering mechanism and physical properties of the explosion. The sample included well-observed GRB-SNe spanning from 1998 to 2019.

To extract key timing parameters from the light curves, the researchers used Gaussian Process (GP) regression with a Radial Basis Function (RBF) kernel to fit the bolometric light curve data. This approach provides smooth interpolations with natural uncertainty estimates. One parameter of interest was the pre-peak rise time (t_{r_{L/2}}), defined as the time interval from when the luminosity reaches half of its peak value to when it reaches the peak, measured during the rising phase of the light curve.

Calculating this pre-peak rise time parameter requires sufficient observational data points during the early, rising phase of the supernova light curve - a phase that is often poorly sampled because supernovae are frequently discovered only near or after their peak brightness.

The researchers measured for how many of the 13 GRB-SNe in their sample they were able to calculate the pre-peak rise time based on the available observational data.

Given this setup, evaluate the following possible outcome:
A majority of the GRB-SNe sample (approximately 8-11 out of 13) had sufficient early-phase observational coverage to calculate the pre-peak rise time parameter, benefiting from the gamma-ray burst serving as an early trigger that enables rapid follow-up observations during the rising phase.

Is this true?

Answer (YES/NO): YES